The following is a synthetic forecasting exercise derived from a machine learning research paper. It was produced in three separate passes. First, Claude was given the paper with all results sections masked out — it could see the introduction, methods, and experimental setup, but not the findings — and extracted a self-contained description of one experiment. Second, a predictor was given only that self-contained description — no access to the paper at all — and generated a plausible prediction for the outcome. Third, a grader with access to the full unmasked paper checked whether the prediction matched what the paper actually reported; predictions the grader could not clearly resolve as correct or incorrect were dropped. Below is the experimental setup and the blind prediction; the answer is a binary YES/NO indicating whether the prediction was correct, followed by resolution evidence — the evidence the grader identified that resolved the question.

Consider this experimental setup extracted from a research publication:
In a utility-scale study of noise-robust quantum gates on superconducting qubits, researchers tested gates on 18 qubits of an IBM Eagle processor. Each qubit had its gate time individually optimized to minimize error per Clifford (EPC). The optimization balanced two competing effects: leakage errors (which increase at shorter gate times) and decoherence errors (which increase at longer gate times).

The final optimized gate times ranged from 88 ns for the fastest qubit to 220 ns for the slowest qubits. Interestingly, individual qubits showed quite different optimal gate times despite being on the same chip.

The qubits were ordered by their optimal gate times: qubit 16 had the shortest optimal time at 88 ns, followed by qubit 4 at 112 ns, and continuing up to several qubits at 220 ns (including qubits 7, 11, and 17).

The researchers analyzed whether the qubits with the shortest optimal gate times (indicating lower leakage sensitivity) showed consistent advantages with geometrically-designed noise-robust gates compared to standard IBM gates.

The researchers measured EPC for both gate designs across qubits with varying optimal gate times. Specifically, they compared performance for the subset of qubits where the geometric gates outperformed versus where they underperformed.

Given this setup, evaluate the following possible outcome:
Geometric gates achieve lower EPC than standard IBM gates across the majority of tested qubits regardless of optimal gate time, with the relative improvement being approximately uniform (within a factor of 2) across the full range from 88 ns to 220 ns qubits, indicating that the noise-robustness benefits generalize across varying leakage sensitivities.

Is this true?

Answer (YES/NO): NO